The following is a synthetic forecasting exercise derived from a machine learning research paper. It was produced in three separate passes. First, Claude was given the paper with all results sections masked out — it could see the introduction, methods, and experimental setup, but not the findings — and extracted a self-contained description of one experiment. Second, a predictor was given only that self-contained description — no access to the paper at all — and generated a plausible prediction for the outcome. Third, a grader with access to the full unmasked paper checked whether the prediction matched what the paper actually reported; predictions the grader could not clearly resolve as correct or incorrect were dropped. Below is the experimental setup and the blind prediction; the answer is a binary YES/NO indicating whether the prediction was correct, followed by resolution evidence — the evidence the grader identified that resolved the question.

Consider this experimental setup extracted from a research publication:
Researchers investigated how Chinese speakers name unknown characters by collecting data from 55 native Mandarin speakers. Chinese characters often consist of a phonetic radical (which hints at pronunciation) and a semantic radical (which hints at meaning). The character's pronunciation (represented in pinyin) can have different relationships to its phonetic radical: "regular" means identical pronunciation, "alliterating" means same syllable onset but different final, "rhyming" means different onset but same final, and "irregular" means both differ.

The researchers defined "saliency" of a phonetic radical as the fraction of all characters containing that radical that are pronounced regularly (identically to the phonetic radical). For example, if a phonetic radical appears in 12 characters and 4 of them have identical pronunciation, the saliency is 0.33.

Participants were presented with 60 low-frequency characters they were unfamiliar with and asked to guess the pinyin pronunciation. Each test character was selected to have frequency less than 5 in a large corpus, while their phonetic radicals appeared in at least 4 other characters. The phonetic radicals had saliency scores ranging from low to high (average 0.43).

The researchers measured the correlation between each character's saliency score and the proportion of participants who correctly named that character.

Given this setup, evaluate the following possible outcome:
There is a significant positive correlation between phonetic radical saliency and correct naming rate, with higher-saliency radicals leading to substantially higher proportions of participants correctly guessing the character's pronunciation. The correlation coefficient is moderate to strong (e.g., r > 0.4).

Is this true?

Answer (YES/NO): YES